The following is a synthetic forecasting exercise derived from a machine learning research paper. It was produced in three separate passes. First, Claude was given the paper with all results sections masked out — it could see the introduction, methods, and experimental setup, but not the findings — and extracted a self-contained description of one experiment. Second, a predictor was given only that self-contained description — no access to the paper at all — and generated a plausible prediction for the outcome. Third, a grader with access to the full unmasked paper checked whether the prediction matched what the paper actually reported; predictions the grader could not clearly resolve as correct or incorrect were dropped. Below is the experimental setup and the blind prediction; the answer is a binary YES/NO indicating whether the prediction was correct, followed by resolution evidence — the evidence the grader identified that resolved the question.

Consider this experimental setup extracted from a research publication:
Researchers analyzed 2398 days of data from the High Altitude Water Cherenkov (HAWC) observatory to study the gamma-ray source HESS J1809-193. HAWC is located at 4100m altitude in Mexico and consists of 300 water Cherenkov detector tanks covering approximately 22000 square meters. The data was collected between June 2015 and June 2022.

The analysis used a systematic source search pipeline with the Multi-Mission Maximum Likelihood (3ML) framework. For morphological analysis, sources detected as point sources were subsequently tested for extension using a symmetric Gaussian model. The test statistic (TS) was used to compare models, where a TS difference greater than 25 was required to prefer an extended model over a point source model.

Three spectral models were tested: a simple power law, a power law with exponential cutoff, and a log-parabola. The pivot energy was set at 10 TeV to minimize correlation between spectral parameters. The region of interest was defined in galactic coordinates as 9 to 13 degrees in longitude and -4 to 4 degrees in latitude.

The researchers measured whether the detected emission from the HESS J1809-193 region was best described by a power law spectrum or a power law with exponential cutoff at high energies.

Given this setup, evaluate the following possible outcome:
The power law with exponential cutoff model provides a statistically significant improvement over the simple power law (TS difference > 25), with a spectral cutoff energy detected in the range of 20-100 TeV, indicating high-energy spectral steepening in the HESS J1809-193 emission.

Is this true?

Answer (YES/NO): NO